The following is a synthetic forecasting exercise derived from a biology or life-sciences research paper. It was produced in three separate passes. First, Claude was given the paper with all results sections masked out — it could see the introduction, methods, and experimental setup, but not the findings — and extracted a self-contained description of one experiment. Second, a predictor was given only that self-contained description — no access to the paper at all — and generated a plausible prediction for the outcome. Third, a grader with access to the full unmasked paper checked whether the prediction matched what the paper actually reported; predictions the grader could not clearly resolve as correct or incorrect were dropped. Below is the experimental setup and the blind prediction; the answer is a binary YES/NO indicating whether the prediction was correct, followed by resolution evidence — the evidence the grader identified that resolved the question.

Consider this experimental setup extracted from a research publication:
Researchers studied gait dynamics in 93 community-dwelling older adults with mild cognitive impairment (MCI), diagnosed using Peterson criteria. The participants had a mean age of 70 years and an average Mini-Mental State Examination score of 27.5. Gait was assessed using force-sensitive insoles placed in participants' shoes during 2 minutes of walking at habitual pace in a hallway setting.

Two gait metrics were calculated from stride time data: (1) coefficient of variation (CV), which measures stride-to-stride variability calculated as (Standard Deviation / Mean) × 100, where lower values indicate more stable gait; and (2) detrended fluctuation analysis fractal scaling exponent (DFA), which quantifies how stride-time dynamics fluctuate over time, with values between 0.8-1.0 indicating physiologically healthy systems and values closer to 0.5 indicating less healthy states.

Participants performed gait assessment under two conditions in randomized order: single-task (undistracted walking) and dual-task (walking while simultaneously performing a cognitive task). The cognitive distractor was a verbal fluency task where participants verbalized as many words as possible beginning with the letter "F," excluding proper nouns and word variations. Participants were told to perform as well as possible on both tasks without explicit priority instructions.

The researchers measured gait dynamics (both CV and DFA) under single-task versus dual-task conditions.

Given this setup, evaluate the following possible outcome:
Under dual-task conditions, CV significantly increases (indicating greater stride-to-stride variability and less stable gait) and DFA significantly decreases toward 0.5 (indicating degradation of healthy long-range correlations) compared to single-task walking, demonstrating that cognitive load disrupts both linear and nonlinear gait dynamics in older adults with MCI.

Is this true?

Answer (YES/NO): YES